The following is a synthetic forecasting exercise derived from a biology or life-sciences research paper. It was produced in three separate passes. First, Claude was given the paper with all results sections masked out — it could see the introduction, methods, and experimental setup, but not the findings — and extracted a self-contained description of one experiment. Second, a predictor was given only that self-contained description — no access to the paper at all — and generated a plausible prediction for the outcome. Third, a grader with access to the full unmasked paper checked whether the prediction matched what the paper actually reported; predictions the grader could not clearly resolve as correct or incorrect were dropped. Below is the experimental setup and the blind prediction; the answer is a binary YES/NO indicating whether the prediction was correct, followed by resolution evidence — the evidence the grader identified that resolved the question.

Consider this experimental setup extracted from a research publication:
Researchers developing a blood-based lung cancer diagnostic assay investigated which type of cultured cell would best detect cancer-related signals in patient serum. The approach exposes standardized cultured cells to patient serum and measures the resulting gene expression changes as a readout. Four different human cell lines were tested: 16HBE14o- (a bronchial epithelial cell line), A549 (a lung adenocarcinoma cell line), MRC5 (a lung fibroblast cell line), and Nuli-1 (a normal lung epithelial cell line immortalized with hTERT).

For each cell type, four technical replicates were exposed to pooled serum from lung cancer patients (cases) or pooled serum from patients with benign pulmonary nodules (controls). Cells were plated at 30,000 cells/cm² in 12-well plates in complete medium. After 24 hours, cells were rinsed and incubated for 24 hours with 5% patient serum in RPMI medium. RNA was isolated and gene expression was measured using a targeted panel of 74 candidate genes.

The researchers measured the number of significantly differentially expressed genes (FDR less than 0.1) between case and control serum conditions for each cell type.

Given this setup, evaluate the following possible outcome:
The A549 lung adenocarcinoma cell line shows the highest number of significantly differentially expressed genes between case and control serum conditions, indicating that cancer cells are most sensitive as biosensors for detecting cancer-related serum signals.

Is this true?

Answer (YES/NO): NO